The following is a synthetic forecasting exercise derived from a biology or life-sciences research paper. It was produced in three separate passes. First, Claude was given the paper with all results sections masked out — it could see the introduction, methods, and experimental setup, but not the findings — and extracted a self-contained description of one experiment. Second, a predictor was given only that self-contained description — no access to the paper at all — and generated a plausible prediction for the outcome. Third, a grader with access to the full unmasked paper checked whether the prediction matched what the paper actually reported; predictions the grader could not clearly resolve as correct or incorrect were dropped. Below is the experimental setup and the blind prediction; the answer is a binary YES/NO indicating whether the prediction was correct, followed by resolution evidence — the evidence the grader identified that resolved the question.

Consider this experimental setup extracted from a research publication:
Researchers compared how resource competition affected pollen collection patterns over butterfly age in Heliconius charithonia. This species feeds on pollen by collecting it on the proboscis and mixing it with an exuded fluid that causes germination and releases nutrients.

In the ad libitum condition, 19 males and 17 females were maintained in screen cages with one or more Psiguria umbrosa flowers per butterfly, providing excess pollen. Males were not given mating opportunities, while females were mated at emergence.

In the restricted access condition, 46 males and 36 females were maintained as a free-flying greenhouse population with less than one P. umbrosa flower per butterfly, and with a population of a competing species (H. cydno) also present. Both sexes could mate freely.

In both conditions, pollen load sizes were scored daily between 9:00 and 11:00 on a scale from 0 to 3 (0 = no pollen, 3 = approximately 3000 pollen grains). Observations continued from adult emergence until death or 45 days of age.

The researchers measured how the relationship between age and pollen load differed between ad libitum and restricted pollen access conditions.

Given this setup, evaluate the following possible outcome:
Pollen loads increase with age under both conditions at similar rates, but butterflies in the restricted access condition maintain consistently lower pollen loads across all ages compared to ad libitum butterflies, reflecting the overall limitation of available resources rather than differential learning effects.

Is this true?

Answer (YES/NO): NO